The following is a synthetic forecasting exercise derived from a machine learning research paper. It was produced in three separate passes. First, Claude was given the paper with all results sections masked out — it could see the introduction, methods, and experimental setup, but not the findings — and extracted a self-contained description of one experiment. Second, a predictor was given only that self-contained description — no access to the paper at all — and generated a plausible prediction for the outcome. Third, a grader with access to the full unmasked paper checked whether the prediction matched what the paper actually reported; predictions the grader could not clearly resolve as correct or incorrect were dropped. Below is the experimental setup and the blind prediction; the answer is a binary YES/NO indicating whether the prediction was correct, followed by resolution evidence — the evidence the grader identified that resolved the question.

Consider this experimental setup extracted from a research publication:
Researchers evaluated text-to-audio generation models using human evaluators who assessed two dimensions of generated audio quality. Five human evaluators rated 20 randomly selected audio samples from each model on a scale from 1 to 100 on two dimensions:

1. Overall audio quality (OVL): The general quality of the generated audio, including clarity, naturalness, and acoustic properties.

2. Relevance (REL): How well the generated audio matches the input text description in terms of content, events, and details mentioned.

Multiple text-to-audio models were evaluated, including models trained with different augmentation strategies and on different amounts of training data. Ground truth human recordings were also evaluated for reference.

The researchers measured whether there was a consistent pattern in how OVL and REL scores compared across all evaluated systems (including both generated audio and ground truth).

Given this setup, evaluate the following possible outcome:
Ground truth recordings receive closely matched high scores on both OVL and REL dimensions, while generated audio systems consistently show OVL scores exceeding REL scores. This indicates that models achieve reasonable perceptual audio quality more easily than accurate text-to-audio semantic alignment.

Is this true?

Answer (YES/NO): NO